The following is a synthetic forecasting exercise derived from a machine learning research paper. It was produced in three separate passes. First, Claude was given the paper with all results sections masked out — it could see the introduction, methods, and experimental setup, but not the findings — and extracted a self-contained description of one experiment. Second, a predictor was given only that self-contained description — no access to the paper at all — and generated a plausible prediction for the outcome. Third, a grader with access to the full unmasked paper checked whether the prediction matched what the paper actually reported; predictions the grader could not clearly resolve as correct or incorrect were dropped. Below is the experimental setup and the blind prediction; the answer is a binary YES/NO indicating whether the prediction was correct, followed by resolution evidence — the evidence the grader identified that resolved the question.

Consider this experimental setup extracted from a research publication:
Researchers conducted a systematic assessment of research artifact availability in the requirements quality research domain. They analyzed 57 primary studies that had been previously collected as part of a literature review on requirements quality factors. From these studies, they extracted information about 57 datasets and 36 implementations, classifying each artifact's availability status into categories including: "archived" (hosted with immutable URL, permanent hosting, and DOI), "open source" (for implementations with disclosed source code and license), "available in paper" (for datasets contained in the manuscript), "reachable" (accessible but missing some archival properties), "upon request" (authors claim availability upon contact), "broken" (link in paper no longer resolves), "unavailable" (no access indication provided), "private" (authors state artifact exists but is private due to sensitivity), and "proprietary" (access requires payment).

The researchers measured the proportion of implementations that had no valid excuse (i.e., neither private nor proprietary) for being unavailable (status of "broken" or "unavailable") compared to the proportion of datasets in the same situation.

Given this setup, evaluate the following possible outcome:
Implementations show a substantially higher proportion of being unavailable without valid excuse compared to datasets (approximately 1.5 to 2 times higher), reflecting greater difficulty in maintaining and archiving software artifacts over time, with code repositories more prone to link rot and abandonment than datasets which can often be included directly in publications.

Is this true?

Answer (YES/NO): YES